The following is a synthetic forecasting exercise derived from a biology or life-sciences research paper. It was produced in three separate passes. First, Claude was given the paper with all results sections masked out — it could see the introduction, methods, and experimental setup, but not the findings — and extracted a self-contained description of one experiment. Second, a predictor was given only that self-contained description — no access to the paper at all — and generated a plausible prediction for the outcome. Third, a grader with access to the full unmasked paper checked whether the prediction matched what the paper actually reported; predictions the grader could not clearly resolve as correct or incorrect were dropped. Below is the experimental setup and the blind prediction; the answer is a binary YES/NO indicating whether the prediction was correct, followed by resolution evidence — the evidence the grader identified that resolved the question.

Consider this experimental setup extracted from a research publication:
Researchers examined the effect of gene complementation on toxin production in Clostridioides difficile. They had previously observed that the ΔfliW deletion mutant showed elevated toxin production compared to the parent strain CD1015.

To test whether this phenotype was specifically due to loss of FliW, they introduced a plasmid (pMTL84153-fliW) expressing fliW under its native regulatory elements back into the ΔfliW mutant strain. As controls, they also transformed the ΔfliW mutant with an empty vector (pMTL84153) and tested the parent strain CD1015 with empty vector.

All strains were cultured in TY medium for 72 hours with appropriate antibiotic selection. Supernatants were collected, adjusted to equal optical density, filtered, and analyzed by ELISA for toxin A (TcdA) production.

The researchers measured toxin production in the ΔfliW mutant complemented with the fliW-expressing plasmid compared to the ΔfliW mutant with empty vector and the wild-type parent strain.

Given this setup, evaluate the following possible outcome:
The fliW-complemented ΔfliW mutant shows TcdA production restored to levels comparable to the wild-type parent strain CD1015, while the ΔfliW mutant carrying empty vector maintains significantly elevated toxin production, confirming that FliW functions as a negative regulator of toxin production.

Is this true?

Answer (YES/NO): YES